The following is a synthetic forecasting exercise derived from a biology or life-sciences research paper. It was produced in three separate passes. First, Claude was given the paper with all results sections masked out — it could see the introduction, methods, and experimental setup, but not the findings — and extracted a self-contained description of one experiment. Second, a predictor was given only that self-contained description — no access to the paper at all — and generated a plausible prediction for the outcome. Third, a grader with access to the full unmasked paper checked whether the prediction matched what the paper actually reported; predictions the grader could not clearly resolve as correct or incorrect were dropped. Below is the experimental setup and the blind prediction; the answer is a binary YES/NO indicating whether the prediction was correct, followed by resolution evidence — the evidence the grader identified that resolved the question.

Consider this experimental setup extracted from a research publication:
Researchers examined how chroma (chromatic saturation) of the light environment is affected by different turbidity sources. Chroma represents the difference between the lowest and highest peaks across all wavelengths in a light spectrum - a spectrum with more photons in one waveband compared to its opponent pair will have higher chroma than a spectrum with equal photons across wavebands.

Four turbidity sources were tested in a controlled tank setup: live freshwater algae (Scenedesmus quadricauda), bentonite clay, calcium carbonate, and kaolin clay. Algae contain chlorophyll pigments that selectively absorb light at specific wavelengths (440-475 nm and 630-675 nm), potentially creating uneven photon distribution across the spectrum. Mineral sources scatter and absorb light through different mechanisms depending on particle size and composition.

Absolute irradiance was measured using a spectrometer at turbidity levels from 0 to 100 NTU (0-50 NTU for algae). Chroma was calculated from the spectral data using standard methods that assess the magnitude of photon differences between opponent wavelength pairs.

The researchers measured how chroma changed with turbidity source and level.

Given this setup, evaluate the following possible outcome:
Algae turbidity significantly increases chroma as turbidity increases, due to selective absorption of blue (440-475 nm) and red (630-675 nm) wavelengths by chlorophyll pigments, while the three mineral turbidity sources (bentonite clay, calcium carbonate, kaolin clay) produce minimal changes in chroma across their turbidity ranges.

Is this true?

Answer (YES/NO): NO